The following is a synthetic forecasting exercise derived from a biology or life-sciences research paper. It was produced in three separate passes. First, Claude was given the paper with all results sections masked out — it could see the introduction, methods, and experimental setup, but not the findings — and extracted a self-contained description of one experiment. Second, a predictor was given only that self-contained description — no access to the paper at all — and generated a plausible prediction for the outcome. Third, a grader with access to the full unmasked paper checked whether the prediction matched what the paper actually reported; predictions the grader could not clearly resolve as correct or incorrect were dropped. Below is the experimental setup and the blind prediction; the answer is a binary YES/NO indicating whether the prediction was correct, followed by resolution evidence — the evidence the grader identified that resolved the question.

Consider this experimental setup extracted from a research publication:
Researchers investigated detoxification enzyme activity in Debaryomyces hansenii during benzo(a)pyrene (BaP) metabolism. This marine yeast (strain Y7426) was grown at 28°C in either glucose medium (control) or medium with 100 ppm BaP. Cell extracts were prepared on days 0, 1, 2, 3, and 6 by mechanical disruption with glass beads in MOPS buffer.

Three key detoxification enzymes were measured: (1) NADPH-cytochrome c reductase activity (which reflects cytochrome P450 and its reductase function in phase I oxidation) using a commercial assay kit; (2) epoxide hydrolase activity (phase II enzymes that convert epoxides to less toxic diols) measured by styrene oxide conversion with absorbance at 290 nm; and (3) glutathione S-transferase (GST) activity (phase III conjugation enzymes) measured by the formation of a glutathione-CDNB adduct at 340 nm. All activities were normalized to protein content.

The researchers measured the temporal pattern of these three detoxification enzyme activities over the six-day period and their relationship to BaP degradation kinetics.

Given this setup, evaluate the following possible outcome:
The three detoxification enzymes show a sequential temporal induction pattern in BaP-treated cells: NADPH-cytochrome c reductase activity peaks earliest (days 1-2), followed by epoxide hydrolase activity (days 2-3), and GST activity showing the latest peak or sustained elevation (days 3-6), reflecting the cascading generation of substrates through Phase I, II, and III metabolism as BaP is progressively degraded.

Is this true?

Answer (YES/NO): NO